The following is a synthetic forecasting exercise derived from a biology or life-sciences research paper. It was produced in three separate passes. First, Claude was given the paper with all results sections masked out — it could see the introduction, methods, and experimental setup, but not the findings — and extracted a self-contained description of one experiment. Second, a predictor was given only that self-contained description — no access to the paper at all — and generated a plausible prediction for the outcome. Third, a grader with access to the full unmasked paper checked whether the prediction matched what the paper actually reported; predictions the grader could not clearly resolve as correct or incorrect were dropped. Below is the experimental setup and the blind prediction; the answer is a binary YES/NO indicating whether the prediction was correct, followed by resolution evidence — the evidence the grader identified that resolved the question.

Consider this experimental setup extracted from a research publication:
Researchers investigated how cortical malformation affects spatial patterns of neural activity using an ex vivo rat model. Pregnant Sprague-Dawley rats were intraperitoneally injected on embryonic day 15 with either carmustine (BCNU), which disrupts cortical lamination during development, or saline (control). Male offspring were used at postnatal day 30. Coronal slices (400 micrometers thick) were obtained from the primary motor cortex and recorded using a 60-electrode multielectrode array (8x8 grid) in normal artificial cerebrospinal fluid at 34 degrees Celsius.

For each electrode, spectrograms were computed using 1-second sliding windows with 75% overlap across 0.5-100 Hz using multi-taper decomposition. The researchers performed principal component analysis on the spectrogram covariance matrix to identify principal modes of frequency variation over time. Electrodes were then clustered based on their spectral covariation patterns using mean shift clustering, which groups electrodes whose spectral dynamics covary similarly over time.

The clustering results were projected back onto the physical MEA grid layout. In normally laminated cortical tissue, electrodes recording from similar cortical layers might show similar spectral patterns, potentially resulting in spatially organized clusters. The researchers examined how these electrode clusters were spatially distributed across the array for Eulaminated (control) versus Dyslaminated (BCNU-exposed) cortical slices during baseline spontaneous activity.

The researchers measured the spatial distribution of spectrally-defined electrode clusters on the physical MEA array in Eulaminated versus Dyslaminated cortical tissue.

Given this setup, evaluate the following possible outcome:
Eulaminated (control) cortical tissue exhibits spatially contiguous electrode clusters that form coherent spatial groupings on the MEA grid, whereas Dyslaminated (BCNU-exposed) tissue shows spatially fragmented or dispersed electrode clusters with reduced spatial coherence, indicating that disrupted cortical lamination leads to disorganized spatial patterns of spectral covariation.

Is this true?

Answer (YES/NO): YES